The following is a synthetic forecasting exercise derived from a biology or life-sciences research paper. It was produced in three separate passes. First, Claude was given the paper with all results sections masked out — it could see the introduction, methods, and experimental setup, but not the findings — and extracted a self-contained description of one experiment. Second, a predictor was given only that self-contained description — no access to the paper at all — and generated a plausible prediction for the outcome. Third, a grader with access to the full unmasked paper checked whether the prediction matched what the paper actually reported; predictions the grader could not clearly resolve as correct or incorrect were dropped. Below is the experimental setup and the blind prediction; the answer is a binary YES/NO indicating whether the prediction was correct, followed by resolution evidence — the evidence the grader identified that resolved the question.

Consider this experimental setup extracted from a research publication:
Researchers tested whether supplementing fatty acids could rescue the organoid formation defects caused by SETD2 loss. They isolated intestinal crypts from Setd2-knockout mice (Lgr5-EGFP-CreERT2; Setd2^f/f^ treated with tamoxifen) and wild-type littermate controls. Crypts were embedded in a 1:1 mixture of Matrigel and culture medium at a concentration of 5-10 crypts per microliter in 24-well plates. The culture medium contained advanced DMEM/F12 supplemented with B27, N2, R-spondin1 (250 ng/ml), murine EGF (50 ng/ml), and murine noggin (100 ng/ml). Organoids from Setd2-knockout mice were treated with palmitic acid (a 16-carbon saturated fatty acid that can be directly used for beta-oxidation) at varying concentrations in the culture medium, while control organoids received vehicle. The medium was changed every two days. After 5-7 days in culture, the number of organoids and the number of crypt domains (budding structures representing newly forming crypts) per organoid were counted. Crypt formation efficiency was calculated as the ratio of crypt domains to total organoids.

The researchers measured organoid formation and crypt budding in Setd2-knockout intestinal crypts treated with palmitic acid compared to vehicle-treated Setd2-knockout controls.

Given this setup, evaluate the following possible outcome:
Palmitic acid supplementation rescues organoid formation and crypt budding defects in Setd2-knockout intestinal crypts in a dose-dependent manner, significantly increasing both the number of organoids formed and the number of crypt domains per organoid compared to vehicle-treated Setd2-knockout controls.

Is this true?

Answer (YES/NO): NO